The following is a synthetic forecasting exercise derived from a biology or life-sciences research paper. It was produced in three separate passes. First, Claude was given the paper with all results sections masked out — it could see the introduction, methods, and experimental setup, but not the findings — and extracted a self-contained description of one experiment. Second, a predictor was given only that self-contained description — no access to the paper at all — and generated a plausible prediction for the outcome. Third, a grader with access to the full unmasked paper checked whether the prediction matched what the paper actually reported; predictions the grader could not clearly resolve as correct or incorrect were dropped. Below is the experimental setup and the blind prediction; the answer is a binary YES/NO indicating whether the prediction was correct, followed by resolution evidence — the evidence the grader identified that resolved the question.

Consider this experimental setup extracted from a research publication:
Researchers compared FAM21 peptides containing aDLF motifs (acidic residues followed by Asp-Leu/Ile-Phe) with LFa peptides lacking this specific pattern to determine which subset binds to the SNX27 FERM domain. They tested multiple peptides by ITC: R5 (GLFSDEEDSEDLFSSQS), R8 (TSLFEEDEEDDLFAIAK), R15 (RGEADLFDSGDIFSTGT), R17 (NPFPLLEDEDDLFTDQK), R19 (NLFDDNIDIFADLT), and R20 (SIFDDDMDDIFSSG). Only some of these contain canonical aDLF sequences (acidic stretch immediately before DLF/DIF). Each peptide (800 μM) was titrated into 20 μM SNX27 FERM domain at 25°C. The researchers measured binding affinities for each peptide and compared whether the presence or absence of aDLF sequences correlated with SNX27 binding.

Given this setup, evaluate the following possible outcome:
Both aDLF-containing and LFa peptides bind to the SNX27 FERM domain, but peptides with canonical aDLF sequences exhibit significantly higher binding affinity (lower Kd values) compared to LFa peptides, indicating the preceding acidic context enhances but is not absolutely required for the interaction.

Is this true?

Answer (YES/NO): NO